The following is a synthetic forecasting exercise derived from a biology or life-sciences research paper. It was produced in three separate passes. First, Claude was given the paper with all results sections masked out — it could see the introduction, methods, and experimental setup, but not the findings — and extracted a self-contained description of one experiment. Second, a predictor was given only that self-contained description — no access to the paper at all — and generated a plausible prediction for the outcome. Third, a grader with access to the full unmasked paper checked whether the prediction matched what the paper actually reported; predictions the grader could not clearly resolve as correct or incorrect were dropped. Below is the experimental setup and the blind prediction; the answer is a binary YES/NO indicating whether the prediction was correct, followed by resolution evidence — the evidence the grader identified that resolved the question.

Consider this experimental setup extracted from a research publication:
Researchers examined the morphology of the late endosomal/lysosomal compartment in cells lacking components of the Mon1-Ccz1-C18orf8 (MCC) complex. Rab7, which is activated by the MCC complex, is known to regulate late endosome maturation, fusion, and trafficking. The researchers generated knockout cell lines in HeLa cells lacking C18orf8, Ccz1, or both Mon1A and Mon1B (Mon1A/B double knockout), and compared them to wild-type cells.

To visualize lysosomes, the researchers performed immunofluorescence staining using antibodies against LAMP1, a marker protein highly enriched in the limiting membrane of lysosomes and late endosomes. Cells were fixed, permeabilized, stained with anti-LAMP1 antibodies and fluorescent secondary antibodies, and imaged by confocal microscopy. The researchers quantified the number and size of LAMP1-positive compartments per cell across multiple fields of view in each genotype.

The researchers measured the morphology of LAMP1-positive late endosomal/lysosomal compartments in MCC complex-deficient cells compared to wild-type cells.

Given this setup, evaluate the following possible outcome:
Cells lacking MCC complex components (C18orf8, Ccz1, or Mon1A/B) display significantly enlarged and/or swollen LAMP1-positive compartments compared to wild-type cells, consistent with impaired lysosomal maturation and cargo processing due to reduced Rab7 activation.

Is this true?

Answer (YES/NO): YES